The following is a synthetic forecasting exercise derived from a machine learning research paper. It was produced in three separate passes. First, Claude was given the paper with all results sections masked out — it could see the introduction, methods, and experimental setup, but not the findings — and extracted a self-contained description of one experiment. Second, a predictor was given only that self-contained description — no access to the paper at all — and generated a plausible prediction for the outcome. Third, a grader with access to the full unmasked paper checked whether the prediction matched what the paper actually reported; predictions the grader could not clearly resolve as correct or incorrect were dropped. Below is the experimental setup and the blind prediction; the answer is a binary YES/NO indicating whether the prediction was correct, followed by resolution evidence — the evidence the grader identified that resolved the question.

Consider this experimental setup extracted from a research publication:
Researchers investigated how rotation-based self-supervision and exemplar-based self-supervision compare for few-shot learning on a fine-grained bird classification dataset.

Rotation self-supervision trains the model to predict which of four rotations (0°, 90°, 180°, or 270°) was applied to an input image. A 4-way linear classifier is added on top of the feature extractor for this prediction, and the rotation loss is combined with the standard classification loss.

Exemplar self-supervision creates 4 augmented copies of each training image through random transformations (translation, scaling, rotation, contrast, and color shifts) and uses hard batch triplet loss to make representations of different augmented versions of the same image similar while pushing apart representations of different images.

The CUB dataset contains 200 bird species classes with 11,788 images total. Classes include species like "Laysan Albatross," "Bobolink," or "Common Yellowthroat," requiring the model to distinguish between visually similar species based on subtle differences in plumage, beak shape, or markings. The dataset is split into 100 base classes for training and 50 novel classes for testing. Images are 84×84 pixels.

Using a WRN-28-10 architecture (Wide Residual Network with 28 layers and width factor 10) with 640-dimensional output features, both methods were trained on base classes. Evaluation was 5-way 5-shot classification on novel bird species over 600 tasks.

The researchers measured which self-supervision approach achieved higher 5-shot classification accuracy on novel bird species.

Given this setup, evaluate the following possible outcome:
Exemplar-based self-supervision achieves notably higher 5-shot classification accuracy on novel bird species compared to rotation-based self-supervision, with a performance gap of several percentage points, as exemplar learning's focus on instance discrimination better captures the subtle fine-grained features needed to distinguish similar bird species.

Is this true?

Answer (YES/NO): NO